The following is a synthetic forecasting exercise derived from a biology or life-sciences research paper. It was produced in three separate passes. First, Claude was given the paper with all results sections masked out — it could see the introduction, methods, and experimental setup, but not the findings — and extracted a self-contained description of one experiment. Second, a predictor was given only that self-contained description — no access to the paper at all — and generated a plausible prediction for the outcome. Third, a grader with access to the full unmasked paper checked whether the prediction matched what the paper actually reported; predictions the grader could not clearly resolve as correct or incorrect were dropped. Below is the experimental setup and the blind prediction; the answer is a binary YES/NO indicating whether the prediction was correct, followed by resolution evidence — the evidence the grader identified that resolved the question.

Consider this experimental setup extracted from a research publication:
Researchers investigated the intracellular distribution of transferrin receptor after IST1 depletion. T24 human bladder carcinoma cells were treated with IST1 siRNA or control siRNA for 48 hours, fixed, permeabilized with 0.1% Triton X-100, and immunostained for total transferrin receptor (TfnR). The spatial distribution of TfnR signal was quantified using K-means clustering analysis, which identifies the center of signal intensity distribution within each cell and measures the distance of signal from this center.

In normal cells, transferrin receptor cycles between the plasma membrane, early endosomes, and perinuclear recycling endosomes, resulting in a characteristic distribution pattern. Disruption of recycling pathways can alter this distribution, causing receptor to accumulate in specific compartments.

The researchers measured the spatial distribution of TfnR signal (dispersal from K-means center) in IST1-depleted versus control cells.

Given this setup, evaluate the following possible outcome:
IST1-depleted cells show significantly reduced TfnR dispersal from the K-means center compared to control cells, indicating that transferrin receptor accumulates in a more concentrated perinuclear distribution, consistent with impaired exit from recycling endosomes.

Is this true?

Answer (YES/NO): NO